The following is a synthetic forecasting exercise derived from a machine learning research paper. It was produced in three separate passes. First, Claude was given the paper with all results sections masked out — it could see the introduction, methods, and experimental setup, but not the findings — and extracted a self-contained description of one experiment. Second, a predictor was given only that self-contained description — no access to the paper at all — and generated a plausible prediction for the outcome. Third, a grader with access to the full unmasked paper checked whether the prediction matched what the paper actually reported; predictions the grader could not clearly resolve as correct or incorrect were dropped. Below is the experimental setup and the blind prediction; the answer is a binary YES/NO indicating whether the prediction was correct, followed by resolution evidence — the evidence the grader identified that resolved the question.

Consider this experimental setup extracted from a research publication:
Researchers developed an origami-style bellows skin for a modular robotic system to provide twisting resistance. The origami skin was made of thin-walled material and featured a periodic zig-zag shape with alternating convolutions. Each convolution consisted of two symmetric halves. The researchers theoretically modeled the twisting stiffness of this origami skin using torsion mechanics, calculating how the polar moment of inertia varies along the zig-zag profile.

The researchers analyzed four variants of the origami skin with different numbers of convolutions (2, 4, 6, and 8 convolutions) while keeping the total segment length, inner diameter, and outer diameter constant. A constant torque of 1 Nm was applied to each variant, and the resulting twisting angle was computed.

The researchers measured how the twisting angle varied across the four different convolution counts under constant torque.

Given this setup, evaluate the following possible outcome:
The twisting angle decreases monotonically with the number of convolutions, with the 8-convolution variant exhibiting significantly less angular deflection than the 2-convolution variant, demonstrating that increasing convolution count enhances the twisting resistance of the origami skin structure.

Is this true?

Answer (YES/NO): NO